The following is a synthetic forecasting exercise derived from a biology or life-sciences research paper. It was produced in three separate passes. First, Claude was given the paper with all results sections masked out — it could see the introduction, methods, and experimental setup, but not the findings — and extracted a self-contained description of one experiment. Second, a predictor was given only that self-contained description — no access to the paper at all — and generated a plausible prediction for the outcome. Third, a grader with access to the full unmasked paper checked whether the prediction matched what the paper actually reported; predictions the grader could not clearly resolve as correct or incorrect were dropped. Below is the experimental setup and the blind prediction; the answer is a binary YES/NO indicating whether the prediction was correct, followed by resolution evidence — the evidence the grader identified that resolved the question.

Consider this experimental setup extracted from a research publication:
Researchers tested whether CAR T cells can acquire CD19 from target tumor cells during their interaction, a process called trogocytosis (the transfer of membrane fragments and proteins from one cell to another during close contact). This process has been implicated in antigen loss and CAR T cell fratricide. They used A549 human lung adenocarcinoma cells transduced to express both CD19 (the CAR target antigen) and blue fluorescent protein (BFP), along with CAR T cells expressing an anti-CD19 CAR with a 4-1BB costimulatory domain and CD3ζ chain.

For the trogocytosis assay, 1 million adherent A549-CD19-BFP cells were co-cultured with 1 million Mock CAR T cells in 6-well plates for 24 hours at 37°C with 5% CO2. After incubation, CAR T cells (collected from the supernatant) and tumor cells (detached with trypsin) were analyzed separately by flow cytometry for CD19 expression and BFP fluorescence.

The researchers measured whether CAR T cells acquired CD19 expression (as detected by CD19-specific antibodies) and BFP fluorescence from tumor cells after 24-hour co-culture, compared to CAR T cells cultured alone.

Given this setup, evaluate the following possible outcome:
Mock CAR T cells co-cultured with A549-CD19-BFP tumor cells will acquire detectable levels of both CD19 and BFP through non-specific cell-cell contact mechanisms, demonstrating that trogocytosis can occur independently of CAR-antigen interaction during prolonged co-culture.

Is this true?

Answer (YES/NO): NO